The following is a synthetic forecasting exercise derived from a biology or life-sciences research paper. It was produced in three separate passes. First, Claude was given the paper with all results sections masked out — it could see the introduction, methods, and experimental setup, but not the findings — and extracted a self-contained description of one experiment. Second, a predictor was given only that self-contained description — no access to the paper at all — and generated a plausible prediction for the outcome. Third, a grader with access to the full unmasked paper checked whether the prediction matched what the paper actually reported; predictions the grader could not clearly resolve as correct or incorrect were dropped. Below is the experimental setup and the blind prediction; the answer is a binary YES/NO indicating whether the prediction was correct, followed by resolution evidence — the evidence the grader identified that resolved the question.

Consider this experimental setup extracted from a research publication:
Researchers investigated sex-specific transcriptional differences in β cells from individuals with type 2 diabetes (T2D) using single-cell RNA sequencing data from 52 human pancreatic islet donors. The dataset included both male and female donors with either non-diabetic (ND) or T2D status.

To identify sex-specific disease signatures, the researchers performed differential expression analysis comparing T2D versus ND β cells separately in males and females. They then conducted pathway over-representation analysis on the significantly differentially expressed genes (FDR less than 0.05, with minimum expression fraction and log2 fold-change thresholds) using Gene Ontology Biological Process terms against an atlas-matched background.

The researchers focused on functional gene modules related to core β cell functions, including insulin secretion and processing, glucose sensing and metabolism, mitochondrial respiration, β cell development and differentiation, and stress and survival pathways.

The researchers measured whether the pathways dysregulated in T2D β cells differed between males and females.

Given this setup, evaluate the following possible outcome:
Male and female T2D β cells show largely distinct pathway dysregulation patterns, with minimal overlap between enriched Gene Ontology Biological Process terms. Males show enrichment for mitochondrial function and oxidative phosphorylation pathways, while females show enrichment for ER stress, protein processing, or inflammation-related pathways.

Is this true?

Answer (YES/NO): NO